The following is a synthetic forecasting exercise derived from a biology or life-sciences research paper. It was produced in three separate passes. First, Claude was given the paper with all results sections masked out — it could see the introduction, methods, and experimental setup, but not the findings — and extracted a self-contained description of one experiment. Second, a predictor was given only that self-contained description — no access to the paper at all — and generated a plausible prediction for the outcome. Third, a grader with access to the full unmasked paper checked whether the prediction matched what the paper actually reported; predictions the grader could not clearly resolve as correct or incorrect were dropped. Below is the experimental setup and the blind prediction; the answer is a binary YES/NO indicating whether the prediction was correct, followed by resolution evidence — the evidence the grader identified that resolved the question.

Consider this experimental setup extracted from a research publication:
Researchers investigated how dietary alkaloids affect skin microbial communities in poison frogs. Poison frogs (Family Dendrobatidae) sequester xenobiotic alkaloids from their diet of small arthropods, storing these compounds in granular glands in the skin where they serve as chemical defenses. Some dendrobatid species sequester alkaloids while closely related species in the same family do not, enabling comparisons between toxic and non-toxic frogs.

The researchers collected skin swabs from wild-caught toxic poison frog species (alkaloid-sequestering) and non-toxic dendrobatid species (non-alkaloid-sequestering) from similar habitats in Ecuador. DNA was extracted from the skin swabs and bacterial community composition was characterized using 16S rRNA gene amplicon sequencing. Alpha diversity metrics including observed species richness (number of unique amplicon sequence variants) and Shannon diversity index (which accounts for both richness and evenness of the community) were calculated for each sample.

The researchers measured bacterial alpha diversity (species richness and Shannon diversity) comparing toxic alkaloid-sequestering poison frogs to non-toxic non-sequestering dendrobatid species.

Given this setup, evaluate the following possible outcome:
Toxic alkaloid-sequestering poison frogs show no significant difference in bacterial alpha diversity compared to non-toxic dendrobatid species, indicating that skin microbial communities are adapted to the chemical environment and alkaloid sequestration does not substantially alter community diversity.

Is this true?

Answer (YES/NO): NO